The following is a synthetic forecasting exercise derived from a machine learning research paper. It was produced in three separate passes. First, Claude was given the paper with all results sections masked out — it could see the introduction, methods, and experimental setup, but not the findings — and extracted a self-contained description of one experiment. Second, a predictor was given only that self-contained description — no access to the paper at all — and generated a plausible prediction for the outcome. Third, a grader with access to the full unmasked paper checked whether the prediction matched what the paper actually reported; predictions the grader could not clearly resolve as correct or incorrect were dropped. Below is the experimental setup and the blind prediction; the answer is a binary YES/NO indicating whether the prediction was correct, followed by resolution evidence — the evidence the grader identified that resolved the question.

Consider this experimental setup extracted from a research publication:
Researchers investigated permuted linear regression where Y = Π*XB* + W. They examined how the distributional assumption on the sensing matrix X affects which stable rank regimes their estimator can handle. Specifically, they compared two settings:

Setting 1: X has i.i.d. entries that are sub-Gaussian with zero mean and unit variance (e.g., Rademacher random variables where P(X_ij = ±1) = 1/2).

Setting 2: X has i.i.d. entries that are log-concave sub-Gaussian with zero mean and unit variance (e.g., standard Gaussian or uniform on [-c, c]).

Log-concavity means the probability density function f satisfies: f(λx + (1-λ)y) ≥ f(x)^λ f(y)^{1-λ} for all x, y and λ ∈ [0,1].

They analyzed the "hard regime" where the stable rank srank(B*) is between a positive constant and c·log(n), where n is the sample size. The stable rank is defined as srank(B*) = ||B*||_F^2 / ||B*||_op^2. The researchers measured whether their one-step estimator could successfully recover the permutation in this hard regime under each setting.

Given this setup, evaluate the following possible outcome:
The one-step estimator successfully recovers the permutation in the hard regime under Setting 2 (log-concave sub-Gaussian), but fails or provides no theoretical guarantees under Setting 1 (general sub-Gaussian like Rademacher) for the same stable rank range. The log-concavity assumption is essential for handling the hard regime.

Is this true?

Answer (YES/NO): YES